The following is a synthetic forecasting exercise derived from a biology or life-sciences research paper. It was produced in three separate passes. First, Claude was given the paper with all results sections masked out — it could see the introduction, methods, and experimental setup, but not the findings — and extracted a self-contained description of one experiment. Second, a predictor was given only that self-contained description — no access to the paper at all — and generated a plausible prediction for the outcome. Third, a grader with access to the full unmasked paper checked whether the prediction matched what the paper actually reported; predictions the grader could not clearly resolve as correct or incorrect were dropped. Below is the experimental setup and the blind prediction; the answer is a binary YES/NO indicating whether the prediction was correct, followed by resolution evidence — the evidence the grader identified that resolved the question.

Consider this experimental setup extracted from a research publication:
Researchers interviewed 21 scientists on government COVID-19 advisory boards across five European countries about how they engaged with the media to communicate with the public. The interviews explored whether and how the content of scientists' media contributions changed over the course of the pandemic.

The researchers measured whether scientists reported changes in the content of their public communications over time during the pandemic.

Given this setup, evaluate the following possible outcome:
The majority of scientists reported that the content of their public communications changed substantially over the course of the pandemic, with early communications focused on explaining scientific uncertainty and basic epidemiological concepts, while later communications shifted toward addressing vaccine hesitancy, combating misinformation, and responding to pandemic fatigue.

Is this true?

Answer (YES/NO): NO